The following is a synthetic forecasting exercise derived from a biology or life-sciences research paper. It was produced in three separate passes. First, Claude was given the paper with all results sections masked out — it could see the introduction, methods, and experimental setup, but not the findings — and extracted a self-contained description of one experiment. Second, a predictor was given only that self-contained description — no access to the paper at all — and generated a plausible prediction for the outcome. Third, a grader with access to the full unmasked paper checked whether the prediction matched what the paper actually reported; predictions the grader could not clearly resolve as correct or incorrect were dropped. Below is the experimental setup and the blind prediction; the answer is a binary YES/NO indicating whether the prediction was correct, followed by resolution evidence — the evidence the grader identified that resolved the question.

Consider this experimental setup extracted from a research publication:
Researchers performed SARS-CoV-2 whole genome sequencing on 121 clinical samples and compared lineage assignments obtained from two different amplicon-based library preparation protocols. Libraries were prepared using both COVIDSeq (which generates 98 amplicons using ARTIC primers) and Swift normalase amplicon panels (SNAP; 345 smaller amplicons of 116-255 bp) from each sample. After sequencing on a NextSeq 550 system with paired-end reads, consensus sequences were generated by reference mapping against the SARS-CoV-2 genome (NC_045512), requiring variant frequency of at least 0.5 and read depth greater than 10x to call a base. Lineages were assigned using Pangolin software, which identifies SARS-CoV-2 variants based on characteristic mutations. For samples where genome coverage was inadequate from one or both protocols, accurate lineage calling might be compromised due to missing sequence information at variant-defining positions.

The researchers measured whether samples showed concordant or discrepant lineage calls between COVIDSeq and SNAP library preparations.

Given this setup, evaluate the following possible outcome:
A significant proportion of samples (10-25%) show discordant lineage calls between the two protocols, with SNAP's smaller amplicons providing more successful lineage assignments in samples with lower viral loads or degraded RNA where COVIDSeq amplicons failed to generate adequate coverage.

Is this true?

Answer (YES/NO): NO